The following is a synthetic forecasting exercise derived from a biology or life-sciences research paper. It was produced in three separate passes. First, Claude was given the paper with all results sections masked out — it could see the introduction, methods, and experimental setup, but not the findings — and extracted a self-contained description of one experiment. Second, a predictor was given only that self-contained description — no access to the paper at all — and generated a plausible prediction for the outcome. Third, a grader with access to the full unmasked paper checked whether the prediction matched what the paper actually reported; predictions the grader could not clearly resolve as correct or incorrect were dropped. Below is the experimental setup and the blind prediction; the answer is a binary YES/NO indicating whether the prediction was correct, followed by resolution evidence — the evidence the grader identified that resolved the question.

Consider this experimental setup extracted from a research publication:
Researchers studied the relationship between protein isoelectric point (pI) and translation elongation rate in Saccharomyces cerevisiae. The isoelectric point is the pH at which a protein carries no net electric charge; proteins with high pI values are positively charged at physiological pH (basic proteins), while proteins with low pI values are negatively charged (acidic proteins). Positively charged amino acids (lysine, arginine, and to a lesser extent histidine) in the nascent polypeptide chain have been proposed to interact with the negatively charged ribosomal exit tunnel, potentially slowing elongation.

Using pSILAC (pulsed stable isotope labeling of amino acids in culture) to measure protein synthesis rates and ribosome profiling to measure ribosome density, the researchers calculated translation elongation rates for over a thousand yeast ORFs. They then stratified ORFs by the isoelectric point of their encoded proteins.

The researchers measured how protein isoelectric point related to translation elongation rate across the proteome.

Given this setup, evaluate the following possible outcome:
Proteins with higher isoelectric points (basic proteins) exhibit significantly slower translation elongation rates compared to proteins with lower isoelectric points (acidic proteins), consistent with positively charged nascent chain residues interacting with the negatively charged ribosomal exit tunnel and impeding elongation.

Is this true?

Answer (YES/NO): YES